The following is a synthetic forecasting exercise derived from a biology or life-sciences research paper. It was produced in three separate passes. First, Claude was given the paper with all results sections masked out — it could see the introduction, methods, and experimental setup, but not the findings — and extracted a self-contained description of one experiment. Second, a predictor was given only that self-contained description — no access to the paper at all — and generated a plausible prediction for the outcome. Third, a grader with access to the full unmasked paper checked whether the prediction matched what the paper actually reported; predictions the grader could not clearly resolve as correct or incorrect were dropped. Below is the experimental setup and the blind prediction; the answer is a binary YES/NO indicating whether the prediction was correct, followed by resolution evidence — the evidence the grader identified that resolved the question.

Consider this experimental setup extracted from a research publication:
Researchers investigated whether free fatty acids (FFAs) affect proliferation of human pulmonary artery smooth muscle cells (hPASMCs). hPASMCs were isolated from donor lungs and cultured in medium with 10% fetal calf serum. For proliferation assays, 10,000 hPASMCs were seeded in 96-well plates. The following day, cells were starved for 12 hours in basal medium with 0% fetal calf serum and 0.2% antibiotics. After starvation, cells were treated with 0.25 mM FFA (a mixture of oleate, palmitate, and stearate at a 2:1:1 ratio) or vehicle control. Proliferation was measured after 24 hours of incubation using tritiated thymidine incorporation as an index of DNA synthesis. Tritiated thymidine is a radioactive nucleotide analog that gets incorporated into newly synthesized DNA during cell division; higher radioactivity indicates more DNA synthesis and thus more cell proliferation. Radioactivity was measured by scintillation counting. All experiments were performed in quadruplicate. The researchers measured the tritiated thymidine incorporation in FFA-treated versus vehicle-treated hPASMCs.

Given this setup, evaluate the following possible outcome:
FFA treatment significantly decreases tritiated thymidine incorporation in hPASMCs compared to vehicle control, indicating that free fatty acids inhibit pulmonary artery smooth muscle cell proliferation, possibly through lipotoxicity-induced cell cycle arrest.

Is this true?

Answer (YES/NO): NO